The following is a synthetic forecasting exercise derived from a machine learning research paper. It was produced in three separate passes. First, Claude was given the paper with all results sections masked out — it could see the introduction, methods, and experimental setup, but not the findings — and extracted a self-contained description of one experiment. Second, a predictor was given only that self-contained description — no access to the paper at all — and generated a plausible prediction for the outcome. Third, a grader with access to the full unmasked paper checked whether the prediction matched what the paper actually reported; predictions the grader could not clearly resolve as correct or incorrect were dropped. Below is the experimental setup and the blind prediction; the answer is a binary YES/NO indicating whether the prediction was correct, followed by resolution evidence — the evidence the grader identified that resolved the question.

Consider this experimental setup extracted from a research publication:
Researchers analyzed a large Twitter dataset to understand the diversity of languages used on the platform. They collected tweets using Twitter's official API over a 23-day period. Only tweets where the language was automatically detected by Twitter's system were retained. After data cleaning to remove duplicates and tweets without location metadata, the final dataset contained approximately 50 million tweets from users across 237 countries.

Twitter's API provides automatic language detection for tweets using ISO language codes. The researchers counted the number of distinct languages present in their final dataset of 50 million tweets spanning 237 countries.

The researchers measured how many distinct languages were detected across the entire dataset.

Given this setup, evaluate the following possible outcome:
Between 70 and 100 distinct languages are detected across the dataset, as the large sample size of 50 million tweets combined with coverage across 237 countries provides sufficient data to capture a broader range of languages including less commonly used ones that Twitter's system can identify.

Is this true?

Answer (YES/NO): NO